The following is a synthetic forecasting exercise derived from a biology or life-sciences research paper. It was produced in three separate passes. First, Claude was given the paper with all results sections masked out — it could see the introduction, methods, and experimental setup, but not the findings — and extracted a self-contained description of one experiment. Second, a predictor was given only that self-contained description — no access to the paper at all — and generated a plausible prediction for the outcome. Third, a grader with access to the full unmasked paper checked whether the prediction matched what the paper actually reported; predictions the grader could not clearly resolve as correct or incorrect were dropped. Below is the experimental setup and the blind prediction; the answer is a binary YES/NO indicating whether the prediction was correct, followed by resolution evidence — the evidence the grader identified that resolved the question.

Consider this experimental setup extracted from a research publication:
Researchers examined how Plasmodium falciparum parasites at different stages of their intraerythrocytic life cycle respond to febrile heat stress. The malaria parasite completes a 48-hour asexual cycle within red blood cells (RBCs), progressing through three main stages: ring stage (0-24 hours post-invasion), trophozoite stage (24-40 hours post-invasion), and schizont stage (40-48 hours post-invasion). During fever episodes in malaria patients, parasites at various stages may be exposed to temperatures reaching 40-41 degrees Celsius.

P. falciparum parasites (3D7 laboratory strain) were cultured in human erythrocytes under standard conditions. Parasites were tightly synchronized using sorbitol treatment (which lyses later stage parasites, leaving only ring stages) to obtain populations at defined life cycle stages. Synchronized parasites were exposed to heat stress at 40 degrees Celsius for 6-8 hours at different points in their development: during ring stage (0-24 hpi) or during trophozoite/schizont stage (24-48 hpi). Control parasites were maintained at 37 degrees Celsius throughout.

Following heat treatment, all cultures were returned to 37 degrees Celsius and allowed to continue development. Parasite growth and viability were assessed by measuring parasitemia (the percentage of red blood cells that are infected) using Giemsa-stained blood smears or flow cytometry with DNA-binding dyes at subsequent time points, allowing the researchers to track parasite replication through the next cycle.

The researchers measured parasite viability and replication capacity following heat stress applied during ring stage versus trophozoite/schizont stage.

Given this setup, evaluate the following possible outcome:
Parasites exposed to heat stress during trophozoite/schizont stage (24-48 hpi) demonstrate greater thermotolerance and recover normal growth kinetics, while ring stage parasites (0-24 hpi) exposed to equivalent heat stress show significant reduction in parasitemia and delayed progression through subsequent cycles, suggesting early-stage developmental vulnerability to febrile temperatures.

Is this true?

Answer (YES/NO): NO